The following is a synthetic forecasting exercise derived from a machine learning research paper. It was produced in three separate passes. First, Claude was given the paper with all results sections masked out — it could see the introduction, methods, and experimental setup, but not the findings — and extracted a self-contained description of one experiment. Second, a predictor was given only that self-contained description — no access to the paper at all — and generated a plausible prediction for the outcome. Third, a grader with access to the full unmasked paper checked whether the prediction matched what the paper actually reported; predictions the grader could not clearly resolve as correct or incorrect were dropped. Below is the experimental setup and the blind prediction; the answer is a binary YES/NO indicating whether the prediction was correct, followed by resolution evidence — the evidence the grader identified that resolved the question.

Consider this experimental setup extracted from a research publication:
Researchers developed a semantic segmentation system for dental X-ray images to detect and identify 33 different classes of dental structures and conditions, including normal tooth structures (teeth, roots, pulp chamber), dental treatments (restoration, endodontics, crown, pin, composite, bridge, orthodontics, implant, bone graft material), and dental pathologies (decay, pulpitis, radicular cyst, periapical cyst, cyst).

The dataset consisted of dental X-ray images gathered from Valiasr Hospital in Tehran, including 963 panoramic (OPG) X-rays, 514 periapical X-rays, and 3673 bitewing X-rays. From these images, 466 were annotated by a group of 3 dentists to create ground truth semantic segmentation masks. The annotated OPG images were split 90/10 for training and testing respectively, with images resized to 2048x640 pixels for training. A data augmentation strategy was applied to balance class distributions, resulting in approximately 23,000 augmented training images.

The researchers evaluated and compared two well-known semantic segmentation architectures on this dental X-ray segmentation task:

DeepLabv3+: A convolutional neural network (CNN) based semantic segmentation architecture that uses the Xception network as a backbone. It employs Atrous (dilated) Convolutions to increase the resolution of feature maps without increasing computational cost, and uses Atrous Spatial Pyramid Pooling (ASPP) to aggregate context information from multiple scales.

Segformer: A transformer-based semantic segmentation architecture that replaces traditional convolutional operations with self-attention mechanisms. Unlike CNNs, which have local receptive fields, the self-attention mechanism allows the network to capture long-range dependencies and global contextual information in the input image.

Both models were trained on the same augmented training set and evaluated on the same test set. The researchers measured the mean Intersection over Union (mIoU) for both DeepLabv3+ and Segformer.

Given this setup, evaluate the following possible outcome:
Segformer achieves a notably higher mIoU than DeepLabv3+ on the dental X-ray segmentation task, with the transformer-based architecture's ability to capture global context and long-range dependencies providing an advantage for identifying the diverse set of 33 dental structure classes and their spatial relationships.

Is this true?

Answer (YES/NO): NO